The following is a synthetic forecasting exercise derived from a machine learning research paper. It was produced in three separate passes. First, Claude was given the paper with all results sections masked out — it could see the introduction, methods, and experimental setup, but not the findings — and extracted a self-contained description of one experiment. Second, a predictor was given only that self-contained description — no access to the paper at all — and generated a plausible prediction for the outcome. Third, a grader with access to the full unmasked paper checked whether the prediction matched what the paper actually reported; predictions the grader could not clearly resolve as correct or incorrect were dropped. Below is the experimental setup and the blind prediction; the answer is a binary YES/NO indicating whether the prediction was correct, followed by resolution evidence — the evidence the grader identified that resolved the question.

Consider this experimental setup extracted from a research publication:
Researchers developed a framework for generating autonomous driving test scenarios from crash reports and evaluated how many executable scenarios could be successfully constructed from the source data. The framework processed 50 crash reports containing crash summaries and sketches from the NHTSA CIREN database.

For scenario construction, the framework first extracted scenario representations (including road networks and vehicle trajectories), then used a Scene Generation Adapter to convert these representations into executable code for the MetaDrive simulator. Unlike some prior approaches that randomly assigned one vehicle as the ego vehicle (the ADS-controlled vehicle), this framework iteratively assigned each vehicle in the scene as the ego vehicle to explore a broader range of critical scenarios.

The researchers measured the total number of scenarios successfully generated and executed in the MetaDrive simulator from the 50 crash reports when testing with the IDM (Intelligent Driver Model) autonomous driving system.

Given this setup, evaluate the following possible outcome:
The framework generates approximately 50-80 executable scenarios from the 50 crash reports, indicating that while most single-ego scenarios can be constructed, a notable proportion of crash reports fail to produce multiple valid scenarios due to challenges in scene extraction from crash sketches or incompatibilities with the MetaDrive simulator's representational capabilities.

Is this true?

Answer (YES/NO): NO